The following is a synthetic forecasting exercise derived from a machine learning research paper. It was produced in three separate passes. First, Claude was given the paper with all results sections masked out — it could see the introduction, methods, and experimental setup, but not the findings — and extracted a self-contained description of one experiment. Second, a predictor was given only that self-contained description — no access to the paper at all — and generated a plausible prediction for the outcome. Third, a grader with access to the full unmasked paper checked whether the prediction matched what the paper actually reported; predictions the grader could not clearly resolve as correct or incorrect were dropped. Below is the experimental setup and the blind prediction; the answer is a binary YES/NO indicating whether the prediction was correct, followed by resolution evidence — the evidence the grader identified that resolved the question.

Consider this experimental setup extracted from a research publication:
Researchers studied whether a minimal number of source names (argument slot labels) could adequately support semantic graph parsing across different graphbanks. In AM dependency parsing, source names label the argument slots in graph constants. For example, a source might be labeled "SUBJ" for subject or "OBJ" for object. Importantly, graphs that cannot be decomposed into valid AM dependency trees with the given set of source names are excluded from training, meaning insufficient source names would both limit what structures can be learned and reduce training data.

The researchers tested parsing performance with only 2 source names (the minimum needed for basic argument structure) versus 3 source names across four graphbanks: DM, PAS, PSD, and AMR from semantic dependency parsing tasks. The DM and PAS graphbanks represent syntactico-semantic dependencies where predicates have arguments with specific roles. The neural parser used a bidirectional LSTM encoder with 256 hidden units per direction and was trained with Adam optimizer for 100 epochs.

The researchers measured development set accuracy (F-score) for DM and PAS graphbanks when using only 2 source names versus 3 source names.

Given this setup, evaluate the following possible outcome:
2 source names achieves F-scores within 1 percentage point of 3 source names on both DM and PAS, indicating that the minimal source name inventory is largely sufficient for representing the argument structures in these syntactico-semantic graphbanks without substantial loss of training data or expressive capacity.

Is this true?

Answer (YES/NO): NO